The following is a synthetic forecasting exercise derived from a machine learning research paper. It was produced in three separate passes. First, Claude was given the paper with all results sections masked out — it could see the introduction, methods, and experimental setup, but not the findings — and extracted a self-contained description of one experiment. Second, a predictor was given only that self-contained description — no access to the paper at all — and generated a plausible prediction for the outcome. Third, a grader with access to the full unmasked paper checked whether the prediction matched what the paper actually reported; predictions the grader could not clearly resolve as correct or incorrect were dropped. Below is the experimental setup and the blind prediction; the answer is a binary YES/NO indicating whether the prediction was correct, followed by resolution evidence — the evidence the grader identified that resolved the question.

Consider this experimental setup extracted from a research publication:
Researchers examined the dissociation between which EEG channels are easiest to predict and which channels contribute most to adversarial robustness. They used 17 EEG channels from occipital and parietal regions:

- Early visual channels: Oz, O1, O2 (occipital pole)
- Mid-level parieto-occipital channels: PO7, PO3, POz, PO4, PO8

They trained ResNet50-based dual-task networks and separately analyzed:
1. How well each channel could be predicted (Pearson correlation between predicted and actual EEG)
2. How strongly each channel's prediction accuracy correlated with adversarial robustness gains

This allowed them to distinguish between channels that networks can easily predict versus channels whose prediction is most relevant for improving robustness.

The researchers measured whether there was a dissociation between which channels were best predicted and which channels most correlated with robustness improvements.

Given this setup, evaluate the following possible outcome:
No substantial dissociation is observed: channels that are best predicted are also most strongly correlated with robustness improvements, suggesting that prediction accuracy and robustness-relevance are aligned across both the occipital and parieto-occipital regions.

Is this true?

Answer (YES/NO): NO